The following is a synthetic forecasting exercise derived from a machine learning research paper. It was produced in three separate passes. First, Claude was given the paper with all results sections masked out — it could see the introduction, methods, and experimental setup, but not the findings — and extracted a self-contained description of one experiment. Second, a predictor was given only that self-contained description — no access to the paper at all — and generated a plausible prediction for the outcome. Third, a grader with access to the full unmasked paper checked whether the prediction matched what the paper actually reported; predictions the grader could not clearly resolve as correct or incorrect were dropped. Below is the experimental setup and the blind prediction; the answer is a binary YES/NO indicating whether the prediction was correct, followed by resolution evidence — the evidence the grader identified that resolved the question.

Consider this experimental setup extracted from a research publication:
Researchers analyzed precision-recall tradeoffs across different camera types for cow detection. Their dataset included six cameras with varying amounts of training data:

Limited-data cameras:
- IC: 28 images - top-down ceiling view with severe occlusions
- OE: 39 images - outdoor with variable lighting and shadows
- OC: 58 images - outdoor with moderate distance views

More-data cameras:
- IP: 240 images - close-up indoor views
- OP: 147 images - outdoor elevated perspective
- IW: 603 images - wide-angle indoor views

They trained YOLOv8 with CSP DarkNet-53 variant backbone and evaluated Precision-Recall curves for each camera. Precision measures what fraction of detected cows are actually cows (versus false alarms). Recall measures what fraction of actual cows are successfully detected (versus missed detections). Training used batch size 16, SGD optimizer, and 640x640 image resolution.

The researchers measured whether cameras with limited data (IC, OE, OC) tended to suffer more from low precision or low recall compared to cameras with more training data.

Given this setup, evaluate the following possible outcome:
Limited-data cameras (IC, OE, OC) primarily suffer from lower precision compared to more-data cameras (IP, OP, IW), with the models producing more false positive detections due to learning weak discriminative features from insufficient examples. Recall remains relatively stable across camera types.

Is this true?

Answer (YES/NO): NO